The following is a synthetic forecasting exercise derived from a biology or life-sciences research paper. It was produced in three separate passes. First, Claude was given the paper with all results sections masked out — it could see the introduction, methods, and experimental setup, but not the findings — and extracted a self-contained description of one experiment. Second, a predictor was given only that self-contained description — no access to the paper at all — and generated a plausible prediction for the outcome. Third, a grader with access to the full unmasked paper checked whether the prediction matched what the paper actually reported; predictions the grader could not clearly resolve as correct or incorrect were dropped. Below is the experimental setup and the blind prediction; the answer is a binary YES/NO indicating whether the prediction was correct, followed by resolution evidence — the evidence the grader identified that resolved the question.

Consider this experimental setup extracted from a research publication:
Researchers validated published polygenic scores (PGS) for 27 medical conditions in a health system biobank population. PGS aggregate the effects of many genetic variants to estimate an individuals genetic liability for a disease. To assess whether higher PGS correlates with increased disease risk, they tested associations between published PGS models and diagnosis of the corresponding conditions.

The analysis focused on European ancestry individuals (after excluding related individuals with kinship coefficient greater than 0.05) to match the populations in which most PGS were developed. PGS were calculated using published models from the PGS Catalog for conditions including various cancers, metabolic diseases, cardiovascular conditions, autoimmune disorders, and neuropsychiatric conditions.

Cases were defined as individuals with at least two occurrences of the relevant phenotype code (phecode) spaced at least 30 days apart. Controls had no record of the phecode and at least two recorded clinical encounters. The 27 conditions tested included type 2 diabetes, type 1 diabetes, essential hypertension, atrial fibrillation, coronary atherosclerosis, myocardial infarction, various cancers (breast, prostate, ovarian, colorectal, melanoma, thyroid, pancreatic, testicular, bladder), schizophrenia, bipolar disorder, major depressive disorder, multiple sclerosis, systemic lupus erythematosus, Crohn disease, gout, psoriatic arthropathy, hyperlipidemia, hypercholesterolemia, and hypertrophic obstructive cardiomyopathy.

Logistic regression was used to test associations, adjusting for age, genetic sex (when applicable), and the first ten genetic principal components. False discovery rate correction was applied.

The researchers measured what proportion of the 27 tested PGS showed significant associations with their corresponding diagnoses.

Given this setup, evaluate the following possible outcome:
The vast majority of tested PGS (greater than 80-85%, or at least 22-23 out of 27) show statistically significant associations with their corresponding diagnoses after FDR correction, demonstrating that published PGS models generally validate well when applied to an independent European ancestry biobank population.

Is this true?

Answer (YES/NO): YES